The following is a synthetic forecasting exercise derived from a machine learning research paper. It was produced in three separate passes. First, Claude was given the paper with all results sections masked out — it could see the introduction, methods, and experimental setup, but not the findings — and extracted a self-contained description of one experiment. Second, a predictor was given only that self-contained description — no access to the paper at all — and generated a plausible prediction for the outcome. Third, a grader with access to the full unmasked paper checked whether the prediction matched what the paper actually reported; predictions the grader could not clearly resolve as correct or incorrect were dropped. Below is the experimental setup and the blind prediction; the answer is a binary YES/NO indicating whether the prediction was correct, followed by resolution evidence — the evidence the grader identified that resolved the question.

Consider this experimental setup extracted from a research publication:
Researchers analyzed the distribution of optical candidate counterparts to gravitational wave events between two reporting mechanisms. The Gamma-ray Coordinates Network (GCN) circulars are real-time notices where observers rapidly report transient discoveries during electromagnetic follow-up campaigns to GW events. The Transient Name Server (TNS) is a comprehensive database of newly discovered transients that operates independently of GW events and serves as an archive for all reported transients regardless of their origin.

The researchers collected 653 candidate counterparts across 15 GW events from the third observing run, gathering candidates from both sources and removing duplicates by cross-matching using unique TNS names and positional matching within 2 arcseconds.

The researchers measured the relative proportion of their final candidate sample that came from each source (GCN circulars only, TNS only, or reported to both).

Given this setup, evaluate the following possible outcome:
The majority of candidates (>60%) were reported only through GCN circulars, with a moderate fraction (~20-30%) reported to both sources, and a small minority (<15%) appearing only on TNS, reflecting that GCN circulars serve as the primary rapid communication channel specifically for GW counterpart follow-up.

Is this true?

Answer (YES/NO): NO